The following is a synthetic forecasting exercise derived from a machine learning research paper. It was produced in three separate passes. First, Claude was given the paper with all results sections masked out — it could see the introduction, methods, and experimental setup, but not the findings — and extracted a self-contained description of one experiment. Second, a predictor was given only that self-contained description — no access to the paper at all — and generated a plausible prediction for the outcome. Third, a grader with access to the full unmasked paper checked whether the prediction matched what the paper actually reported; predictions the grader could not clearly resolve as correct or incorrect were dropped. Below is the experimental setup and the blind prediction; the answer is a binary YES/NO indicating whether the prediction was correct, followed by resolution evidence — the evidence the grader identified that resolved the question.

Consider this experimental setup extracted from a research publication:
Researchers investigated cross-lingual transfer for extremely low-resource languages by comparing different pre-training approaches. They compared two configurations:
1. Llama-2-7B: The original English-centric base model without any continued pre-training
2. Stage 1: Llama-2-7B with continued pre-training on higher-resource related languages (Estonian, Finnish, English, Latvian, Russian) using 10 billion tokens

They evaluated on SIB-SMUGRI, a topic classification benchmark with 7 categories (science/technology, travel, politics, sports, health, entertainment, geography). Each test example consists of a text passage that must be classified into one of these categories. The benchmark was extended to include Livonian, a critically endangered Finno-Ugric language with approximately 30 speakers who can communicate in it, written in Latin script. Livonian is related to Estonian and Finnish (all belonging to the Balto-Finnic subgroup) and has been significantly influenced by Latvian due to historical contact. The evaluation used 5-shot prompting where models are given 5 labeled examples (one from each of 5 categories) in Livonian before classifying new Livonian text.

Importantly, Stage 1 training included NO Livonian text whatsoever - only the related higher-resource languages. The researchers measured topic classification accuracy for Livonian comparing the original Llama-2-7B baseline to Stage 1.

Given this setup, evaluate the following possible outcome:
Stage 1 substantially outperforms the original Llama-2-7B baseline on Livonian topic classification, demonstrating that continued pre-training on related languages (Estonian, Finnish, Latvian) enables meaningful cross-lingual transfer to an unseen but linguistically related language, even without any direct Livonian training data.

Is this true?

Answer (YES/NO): YES